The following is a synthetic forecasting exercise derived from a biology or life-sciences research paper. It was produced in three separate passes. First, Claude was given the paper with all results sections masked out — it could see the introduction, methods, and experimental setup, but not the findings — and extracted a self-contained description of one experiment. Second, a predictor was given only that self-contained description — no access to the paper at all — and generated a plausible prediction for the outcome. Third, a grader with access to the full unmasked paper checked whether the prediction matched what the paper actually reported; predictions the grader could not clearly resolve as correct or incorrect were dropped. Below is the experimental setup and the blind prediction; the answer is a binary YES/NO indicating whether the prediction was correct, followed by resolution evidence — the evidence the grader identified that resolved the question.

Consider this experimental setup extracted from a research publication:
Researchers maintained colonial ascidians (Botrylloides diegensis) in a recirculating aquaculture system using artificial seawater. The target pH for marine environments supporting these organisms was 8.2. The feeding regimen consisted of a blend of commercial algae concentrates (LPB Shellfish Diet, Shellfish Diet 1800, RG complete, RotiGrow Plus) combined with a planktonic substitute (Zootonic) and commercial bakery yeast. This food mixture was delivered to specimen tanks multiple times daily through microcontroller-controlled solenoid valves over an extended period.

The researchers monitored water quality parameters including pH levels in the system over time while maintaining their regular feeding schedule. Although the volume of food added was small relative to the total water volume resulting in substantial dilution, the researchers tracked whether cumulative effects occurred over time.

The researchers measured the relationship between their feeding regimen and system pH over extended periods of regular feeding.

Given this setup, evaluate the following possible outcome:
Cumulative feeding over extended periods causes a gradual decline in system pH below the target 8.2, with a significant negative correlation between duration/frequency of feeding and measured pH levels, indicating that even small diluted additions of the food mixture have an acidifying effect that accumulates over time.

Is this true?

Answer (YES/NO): NO